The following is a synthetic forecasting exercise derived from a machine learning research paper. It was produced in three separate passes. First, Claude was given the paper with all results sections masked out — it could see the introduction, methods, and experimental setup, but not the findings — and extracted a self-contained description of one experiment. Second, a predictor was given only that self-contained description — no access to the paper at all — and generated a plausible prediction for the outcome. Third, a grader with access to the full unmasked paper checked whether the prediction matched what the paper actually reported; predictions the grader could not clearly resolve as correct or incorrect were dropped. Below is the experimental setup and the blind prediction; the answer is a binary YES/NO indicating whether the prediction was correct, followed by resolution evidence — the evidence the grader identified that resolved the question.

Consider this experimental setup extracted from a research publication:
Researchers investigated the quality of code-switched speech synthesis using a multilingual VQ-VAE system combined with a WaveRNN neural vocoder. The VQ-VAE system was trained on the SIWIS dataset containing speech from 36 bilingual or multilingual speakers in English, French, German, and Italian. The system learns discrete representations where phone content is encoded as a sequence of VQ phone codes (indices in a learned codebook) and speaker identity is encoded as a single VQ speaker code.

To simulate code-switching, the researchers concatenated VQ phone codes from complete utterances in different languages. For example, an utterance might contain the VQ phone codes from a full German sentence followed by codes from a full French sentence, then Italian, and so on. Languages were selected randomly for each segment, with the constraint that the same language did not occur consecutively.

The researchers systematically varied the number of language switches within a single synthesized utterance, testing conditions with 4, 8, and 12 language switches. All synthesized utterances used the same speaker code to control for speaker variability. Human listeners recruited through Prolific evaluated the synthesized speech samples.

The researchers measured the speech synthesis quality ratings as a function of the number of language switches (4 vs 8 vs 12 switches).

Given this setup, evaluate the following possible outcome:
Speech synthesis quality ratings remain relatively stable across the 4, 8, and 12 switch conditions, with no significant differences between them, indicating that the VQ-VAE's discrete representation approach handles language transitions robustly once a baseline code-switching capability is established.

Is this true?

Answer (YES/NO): YES